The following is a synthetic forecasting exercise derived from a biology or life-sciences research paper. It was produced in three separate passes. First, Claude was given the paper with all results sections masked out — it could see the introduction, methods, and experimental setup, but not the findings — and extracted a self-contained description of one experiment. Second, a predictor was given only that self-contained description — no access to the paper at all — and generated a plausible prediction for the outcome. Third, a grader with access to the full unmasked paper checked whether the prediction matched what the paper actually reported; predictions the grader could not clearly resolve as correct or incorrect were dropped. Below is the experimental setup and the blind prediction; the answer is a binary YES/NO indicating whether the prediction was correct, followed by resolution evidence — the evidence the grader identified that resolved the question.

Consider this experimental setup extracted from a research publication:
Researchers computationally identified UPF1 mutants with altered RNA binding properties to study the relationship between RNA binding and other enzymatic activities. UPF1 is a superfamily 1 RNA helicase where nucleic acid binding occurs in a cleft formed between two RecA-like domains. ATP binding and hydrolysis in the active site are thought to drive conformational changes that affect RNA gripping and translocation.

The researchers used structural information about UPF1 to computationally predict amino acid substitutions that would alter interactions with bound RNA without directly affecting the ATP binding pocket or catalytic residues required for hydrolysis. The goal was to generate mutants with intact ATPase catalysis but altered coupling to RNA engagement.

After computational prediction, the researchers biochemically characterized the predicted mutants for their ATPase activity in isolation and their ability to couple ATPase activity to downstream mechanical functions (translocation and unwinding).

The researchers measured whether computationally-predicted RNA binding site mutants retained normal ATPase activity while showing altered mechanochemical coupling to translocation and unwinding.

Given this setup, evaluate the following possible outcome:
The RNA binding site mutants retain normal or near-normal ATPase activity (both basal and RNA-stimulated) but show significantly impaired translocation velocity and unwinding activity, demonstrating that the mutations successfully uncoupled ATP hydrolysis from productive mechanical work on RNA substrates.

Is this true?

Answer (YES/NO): YES